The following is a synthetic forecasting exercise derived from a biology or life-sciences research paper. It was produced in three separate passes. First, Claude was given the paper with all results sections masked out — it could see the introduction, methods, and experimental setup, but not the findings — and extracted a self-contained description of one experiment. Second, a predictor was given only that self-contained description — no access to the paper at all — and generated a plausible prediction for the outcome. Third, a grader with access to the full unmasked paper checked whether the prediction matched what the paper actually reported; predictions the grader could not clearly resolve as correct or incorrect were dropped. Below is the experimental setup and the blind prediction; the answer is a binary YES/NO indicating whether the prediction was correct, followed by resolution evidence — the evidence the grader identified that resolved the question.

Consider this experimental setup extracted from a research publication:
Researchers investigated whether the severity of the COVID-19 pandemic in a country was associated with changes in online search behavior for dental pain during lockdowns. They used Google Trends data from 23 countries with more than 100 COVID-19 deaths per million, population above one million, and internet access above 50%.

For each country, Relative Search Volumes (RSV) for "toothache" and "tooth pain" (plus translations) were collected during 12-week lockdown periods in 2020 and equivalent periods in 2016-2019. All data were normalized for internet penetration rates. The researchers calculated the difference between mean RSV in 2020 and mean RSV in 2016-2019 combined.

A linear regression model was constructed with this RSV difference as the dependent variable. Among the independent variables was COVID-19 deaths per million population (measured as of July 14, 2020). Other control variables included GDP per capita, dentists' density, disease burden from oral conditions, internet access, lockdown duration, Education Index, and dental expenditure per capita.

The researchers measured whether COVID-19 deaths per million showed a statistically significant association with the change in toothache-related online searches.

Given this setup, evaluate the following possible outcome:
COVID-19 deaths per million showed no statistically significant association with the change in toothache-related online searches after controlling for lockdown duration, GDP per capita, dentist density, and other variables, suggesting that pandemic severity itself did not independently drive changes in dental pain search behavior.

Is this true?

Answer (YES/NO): YES